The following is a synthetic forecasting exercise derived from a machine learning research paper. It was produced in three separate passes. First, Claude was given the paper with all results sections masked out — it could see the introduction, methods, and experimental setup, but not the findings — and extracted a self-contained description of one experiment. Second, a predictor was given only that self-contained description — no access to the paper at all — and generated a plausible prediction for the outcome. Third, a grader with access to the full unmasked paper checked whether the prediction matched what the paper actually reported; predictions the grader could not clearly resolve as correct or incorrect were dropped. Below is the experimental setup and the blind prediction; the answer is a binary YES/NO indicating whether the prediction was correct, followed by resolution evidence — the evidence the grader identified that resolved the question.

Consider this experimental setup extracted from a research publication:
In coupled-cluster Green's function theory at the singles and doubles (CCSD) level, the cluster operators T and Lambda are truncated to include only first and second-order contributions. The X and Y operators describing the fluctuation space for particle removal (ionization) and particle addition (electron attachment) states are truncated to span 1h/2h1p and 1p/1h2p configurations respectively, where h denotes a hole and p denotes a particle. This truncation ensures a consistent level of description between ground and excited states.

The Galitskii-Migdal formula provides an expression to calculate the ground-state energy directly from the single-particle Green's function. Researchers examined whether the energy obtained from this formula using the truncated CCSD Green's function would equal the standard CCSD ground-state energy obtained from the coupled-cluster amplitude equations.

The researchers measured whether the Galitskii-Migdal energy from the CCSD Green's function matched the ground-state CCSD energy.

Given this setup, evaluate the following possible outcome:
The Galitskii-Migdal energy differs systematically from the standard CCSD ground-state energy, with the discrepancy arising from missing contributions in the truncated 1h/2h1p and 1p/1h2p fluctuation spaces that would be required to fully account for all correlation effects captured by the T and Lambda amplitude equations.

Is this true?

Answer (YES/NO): YES